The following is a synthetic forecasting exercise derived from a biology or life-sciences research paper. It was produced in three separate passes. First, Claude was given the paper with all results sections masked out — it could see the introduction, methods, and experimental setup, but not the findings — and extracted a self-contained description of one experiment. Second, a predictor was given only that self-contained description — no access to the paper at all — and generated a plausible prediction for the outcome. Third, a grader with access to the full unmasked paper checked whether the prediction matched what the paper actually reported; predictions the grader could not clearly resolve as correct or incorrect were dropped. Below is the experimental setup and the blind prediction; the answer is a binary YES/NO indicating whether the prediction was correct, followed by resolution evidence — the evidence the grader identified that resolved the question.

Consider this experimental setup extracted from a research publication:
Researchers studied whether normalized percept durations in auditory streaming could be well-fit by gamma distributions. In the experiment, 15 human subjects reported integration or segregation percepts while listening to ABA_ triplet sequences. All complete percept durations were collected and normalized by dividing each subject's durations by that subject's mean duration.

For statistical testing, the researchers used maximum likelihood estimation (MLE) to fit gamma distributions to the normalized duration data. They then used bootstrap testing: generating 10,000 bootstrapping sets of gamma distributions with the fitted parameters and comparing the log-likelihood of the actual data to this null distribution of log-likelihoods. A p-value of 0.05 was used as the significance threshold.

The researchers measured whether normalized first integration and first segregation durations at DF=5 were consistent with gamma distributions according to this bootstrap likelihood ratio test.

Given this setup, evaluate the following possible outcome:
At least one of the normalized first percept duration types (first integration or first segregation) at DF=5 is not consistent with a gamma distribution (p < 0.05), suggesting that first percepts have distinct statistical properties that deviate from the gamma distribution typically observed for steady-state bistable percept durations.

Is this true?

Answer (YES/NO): NO